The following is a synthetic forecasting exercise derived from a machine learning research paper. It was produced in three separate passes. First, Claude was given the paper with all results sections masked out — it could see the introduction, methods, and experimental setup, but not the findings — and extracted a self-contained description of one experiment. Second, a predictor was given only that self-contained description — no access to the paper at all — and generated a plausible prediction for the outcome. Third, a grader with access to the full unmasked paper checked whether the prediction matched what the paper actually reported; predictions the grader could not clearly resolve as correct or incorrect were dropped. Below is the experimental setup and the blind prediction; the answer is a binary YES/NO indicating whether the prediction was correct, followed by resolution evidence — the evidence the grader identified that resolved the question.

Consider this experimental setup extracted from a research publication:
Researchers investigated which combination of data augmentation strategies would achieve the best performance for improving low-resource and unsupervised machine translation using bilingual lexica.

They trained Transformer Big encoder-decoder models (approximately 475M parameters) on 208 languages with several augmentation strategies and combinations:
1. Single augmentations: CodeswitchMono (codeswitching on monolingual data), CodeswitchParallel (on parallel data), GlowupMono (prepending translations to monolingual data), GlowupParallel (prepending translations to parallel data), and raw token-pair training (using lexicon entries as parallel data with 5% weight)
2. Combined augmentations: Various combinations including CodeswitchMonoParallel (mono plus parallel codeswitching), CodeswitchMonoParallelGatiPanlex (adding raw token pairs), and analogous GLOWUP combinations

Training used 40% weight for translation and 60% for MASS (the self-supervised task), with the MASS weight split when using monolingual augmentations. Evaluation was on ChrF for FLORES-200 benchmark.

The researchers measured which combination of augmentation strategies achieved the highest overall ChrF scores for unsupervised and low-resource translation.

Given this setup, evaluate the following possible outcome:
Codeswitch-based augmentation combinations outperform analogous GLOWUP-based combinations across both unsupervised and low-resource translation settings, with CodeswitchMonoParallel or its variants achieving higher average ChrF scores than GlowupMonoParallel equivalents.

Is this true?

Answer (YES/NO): NO